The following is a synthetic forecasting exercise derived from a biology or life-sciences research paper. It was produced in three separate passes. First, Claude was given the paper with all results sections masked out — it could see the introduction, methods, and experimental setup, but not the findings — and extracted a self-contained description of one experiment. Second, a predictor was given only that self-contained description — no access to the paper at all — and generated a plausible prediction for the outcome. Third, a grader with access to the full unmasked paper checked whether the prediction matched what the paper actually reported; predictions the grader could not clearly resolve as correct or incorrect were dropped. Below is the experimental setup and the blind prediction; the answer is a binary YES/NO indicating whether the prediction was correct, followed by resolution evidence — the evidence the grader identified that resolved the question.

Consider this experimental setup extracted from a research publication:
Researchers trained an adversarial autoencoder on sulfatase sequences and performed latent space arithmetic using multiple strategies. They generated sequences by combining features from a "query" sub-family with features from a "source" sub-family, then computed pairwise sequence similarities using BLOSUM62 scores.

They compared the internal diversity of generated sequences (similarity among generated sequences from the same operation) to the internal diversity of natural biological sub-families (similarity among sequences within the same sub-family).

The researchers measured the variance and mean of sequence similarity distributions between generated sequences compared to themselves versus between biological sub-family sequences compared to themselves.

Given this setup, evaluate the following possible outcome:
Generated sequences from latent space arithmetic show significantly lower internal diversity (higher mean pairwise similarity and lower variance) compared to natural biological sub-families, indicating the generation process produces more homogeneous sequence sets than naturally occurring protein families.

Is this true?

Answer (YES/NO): NO